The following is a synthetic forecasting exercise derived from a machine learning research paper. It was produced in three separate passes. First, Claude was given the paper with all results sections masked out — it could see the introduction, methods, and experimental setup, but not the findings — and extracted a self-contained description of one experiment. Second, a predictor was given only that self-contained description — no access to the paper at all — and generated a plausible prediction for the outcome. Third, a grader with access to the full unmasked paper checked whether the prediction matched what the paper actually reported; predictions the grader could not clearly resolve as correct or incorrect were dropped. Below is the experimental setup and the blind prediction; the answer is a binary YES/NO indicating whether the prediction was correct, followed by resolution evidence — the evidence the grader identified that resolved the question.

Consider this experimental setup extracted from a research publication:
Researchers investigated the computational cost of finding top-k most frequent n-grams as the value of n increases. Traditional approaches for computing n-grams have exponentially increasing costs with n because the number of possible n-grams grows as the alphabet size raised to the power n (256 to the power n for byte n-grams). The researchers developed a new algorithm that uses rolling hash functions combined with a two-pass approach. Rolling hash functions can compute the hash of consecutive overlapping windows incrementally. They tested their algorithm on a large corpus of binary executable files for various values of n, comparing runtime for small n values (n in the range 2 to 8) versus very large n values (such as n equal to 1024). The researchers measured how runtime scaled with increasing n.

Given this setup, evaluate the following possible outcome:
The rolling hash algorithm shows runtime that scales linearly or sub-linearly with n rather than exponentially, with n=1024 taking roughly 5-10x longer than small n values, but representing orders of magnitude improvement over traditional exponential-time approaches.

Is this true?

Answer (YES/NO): NO